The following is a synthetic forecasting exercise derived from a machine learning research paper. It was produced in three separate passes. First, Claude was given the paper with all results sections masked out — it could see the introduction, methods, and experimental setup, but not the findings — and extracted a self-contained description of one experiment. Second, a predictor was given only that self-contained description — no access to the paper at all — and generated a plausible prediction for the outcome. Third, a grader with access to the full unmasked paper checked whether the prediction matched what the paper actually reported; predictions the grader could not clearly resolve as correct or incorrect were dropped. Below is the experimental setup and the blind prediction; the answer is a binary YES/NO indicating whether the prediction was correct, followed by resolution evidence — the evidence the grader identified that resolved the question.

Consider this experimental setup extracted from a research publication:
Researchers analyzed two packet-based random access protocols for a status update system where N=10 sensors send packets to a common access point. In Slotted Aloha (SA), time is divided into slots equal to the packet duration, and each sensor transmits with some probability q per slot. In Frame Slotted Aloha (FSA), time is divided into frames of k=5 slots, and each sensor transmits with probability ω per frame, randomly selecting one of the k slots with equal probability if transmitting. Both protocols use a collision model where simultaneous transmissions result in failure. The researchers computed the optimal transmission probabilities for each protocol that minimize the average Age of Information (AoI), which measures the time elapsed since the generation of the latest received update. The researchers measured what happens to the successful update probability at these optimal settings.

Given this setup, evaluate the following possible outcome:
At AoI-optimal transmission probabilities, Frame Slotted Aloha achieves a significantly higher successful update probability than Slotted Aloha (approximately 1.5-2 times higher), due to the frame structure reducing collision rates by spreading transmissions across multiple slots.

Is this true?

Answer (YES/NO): NO